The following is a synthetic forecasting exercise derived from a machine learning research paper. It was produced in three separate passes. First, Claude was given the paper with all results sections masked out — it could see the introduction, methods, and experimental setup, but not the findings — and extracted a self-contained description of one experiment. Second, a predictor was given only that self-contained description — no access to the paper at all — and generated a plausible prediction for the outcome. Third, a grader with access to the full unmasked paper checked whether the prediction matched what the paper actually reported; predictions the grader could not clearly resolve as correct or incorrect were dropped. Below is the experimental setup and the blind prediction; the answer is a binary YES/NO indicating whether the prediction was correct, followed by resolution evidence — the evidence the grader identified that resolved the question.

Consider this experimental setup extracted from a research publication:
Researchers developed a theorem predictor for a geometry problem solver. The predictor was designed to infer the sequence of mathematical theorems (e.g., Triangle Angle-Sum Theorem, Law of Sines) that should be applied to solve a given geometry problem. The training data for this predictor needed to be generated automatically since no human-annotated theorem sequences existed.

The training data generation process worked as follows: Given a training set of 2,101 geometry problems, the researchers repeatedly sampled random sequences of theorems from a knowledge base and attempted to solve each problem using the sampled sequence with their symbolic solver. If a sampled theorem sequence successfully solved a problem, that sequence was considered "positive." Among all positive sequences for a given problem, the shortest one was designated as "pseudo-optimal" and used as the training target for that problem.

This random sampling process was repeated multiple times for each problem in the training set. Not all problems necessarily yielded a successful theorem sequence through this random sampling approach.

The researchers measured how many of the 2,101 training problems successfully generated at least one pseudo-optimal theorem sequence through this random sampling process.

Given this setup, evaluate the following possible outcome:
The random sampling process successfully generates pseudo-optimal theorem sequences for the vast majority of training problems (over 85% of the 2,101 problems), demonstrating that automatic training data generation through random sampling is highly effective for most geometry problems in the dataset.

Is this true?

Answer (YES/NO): NO